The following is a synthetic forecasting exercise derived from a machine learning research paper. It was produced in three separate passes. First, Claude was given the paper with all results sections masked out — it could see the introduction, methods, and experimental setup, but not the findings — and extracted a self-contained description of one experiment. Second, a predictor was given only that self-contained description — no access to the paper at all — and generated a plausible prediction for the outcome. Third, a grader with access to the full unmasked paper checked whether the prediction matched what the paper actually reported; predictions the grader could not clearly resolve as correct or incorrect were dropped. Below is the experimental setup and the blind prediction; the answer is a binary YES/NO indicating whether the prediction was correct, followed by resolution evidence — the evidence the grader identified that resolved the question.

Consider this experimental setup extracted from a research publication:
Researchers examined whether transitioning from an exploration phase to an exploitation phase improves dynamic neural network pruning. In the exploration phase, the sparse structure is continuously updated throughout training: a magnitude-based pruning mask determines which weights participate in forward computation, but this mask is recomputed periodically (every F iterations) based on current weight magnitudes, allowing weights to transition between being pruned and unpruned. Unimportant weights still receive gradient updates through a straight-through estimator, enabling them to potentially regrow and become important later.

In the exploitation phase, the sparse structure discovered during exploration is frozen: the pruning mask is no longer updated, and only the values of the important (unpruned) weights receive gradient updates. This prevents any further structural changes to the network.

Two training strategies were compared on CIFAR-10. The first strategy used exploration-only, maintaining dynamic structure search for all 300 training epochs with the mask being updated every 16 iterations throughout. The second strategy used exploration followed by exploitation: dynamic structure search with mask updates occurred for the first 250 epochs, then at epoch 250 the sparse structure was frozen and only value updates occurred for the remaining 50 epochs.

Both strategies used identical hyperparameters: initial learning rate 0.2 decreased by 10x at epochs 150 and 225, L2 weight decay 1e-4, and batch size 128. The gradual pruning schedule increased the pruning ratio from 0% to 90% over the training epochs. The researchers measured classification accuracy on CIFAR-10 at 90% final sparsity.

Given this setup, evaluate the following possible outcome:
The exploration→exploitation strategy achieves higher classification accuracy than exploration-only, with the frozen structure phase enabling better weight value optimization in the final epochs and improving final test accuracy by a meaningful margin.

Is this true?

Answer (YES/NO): YES